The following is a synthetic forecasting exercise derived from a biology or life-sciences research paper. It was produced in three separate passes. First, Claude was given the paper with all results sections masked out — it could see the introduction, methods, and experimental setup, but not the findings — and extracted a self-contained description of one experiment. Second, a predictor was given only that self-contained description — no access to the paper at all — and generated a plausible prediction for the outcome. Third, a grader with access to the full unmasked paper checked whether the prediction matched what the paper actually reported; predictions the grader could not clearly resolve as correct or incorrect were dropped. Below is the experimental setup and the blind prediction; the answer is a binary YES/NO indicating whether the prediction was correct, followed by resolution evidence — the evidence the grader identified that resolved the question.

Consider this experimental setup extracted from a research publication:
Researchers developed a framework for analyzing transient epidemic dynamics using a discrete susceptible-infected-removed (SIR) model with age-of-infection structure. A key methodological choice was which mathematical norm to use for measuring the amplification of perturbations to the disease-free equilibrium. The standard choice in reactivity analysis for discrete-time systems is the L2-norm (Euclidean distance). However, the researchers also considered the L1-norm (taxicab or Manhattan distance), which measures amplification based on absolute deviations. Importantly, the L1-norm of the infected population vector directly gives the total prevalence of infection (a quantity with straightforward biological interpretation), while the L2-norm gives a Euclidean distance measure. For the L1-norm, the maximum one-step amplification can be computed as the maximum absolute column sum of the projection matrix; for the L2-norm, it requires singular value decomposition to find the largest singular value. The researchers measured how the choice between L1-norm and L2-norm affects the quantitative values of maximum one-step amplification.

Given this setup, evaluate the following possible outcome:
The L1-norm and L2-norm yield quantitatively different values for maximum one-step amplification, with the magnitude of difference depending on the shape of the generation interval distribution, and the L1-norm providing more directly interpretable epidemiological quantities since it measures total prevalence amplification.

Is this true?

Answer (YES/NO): NO